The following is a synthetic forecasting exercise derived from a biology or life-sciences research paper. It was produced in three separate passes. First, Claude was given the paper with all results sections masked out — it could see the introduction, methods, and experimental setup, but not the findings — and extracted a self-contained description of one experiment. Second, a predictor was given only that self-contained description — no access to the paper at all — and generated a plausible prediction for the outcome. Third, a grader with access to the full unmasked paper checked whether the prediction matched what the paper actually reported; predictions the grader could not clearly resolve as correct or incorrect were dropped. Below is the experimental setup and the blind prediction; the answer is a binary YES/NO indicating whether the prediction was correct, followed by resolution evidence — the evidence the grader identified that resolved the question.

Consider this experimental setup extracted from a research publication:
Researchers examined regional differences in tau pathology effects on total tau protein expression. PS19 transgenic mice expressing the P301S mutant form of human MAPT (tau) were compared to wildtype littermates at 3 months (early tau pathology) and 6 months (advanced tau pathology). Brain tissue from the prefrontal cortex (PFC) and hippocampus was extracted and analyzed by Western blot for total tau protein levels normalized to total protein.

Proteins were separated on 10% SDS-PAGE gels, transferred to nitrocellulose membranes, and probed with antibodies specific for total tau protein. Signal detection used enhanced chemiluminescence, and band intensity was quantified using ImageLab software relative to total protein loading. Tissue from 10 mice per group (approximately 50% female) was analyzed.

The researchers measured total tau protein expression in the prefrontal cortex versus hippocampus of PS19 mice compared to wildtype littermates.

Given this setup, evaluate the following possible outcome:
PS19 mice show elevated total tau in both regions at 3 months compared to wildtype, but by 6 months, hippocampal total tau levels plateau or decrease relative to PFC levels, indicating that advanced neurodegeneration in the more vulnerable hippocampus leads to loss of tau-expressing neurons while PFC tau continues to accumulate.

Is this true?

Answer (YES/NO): NO